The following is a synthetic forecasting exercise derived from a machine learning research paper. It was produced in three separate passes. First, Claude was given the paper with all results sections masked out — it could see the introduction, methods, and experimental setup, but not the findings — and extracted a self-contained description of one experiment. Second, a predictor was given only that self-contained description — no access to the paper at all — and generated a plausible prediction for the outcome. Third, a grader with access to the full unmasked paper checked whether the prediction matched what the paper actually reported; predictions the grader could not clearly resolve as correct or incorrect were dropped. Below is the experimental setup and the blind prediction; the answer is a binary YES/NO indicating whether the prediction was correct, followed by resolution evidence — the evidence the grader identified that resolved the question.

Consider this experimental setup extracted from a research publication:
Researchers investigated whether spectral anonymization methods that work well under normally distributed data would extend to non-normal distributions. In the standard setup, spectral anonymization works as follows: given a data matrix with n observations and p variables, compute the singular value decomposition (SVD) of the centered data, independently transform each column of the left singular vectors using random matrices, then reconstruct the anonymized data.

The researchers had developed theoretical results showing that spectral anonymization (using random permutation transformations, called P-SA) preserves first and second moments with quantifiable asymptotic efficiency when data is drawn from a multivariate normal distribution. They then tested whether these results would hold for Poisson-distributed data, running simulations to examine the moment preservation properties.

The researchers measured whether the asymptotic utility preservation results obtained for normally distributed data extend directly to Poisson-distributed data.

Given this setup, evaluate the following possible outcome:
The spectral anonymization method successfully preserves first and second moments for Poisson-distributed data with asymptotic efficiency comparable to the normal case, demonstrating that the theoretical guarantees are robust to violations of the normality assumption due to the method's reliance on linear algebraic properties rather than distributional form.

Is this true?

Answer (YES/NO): NO